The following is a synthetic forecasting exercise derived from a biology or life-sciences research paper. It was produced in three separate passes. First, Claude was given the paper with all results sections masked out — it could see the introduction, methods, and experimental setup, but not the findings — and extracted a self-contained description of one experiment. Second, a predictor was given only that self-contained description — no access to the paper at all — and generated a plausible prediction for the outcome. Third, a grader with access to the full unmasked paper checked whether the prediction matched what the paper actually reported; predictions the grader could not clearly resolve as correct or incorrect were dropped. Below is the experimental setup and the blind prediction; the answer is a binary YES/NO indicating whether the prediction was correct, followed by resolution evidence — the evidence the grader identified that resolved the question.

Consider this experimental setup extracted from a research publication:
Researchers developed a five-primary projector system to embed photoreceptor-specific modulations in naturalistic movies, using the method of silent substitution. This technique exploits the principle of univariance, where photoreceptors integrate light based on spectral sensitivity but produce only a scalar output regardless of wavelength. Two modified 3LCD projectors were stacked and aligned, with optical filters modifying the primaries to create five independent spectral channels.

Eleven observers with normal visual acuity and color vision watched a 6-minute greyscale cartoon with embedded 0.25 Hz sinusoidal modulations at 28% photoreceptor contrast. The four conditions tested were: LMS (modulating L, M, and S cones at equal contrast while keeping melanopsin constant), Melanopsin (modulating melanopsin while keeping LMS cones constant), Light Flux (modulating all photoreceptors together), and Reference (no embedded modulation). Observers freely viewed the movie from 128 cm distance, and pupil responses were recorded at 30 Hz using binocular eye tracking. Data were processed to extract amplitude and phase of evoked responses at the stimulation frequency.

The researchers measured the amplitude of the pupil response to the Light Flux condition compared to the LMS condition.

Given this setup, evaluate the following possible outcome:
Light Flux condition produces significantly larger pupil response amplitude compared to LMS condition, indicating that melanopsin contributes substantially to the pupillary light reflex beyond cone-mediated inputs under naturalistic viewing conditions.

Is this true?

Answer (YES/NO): YES